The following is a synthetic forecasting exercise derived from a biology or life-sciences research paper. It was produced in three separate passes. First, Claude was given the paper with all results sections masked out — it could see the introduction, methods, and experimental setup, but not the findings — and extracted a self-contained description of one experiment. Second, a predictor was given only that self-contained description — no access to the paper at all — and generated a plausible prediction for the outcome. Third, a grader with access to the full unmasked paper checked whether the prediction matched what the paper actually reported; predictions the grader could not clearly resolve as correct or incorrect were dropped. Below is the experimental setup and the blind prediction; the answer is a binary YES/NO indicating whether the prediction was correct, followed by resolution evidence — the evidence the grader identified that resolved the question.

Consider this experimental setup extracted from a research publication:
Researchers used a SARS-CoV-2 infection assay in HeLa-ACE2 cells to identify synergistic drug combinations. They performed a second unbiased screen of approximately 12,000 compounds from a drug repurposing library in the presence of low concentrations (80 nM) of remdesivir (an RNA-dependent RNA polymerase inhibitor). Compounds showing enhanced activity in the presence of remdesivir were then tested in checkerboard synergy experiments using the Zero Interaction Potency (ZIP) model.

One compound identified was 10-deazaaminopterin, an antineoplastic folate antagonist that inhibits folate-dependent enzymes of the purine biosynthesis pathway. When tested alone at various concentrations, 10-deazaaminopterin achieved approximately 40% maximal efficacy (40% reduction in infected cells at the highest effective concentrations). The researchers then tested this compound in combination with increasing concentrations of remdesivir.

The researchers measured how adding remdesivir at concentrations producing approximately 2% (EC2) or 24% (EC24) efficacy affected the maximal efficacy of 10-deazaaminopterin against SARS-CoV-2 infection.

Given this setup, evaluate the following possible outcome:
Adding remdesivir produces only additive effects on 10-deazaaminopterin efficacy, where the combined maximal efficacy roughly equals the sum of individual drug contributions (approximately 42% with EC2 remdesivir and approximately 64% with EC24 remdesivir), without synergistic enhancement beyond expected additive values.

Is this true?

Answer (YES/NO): NO